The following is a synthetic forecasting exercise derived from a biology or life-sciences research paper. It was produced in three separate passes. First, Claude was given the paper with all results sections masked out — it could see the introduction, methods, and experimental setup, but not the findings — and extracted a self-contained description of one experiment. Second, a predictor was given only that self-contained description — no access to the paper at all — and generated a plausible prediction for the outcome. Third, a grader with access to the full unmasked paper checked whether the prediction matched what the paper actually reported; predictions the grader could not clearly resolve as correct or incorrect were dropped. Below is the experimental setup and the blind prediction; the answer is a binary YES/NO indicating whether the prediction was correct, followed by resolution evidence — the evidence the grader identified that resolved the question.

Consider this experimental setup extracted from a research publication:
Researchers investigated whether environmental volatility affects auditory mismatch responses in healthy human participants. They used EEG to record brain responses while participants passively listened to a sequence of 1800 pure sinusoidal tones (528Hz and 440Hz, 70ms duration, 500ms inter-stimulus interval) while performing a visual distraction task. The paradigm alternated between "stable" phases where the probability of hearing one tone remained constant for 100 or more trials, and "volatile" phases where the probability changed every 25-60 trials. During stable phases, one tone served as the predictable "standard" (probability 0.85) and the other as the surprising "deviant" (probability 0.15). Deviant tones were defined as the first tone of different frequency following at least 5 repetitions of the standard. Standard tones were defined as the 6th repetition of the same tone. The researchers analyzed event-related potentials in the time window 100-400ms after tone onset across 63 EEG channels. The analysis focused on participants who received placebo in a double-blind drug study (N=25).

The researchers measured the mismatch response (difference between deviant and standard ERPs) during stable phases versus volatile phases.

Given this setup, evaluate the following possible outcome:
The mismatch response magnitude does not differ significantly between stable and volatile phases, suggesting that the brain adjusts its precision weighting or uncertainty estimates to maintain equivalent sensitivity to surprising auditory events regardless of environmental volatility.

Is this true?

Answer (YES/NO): YES